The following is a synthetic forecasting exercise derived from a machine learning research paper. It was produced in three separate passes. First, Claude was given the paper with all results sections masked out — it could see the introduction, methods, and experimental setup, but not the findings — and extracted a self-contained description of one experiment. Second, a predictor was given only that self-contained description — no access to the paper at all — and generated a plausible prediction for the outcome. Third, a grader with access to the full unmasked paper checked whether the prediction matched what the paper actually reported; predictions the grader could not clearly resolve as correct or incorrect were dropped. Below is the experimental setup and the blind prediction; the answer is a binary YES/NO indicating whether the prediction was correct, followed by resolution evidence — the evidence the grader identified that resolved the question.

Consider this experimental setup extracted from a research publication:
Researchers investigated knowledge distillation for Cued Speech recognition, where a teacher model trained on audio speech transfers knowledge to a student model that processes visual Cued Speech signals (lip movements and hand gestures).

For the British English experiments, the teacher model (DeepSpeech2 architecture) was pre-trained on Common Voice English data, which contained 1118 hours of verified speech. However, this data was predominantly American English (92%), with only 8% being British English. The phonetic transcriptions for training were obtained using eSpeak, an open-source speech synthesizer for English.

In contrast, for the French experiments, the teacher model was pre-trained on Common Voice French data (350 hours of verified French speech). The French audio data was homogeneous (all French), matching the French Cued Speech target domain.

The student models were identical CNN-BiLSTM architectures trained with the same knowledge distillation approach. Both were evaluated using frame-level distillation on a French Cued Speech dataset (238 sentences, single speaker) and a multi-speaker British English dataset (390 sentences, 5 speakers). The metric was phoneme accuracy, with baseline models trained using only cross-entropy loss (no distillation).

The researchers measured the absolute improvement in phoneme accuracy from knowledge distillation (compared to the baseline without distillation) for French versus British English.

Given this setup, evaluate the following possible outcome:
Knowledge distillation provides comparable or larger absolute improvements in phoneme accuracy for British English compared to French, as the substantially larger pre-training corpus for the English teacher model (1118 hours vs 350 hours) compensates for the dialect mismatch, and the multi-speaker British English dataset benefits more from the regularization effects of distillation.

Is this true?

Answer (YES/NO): NO